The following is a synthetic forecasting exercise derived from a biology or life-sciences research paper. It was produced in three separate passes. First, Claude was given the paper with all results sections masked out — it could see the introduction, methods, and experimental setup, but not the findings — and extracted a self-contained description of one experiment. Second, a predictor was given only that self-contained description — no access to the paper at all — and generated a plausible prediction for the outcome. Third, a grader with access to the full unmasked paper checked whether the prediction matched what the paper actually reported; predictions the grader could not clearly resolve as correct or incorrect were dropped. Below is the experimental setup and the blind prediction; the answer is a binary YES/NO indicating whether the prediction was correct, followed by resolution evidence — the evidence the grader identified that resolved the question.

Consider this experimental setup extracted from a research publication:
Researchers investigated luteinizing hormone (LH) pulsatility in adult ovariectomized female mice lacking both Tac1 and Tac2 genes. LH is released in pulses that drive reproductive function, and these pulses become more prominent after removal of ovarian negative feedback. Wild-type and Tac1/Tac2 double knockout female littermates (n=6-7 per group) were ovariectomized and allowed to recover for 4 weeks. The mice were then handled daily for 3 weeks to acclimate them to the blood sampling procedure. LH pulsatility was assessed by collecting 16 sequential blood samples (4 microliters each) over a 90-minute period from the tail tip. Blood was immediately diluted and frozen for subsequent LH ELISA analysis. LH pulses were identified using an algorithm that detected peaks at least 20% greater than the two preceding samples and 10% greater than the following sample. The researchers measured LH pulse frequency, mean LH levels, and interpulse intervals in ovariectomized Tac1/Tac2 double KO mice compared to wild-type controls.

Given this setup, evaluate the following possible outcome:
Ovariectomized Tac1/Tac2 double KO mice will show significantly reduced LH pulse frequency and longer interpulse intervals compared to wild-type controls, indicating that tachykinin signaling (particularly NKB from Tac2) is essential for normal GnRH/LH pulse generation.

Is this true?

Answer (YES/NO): YES